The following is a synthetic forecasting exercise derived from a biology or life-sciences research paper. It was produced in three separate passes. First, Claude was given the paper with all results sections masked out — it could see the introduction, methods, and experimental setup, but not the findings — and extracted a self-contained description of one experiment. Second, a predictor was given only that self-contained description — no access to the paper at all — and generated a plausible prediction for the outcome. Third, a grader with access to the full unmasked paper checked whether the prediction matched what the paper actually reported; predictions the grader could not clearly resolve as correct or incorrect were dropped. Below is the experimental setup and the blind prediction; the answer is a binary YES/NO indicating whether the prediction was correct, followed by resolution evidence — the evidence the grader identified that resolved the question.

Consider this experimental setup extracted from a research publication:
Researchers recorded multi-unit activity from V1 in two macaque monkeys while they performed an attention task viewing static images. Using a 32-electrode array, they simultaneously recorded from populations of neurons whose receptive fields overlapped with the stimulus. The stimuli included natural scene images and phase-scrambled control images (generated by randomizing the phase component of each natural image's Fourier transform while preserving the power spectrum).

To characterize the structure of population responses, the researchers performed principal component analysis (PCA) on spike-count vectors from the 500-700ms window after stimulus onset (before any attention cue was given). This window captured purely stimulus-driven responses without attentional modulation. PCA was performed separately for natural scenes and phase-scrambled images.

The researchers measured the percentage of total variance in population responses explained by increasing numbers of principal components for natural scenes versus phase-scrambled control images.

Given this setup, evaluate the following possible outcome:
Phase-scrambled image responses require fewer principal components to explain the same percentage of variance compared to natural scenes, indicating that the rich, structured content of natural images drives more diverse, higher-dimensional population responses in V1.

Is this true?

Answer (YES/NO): NO